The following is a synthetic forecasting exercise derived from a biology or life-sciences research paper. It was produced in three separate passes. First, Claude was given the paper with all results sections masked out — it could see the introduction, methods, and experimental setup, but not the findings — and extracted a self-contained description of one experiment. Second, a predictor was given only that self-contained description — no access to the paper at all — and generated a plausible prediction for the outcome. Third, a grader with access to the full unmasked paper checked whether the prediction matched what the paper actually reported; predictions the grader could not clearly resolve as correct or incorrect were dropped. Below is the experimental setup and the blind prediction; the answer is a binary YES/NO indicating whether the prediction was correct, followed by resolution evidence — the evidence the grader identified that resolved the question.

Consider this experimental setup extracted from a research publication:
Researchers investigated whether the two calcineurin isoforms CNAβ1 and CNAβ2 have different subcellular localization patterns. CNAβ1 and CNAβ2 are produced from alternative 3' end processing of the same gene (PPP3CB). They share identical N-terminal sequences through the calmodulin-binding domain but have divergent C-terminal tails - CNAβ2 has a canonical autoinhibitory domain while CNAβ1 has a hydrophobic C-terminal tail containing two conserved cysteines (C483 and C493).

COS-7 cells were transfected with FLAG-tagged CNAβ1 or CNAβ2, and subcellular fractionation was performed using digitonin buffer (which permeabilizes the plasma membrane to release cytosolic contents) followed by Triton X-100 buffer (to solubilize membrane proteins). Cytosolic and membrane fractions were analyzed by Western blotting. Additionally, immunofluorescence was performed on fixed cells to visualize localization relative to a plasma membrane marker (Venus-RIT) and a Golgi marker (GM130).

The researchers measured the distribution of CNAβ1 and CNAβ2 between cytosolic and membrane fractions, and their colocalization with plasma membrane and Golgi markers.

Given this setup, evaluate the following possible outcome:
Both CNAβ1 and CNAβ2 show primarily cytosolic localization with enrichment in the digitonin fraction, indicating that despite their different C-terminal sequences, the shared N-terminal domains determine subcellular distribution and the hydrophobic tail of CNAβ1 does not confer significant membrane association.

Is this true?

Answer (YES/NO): NO